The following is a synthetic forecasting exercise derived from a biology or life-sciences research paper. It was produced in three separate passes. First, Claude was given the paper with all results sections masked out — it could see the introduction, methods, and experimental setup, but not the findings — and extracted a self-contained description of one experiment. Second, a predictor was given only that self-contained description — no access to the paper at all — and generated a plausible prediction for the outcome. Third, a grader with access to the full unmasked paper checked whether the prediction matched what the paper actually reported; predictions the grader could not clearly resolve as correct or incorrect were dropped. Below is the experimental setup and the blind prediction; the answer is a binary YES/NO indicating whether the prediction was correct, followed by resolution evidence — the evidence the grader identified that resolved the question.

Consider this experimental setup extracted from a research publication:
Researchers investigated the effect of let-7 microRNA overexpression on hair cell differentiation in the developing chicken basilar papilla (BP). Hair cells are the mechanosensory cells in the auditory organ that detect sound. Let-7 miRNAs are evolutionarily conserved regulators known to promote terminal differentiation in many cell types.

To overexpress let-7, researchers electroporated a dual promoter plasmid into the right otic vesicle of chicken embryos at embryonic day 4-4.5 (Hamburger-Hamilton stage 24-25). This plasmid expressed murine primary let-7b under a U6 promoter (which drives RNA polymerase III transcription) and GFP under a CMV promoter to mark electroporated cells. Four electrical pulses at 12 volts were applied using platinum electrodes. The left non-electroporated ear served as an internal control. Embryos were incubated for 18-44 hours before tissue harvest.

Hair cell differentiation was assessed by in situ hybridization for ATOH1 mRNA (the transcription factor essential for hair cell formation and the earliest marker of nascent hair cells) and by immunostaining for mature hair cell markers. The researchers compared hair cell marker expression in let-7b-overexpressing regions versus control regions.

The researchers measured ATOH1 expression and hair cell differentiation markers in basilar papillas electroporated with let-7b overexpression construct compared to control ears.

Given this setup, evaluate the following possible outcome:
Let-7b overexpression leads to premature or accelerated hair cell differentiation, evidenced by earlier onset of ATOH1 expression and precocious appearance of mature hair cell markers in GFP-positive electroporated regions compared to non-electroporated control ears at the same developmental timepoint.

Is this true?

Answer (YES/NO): NO